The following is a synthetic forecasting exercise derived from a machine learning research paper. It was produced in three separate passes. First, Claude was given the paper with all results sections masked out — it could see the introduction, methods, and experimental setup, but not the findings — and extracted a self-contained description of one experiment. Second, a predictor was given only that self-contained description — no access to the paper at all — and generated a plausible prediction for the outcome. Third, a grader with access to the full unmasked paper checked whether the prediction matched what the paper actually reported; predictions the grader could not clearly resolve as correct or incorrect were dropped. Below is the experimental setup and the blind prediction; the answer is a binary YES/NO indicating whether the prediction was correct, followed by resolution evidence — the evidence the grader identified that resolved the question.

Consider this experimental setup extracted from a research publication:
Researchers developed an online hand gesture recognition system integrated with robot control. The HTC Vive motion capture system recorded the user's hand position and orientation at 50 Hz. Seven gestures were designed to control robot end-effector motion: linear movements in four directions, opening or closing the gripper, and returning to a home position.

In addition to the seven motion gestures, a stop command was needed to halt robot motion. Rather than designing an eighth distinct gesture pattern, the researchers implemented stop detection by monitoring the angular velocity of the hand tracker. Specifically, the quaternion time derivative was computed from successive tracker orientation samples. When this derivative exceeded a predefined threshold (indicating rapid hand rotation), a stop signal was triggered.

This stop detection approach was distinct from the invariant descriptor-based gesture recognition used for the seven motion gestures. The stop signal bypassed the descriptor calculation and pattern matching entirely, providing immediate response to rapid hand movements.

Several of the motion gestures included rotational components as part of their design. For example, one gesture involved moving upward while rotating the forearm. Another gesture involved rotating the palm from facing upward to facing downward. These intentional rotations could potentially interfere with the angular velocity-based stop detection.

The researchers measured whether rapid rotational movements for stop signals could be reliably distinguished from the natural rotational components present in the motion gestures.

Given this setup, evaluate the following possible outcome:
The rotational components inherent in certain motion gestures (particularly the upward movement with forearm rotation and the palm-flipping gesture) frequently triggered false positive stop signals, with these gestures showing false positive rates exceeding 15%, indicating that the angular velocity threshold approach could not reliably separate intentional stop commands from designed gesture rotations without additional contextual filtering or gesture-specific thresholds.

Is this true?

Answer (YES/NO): NO